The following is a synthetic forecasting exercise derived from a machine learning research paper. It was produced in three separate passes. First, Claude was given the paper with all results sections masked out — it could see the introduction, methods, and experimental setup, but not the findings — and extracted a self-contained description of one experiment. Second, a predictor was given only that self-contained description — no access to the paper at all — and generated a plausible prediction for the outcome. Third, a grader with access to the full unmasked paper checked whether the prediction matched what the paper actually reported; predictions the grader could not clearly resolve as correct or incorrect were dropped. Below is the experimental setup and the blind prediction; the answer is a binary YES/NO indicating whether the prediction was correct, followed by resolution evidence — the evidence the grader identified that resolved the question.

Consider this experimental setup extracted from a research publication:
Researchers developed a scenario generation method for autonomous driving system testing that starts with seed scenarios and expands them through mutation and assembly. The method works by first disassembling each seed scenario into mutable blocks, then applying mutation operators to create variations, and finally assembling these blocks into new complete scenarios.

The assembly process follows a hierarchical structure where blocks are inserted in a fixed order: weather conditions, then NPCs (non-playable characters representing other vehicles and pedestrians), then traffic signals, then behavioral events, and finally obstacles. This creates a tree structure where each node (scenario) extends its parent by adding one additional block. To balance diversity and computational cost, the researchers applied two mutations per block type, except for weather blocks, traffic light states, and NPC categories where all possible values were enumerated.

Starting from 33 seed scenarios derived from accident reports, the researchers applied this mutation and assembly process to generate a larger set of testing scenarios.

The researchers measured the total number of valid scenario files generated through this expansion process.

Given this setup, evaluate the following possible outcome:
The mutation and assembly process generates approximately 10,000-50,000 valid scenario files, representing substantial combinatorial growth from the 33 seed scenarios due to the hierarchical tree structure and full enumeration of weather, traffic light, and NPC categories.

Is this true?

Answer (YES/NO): NO